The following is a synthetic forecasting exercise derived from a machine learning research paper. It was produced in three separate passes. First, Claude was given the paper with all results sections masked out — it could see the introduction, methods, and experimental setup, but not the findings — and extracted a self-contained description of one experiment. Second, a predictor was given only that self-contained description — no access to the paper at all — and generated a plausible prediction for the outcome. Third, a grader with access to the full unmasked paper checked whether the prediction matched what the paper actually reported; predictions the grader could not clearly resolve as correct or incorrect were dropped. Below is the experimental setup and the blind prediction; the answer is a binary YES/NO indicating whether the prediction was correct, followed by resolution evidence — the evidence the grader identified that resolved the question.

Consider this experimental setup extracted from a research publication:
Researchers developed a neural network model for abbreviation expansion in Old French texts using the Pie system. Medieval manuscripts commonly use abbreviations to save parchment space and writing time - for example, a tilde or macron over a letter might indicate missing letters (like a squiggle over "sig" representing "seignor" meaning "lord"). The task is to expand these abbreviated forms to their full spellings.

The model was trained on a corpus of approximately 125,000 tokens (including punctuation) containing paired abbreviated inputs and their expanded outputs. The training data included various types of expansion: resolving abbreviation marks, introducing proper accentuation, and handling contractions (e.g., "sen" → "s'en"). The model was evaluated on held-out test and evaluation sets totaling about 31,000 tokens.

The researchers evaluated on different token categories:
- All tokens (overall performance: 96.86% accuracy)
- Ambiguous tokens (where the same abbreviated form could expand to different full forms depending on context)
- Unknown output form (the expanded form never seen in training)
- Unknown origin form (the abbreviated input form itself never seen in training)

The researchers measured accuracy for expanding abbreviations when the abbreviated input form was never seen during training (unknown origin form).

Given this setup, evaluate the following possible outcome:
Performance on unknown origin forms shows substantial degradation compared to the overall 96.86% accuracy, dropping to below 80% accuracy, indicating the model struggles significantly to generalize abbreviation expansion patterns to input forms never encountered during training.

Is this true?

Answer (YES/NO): NO